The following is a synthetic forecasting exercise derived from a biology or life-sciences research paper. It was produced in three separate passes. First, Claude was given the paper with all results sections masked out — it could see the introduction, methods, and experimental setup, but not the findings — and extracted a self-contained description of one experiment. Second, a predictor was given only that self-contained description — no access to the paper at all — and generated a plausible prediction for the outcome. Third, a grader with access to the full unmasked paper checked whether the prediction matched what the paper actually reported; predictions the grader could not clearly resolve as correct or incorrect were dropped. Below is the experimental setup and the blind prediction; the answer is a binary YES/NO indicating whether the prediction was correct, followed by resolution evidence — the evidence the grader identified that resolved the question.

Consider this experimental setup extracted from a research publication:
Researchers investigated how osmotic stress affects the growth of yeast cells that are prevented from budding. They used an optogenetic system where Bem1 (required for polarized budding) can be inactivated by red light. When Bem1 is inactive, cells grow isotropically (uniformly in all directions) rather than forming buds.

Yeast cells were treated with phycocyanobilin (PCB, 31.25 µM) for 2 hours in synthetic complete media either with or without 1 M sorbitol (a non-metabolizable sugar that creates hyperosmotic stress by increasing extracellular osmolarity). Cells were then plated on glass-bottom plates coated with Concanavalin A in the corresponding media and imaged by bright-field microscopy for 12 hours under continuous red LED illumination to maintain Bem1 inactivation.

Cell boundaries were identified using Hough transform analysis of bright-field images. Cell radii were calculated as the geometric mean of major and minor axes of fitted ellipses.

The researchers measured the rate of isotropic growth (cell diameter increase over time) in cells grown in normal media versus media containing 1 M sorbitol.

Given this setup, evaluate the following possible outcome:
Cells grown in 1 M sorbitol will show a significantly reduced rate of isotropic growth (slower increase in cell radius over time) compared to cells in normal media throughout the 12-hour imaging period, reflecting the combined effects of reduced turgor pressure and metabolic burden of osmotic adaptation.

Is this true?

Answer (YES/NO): NO